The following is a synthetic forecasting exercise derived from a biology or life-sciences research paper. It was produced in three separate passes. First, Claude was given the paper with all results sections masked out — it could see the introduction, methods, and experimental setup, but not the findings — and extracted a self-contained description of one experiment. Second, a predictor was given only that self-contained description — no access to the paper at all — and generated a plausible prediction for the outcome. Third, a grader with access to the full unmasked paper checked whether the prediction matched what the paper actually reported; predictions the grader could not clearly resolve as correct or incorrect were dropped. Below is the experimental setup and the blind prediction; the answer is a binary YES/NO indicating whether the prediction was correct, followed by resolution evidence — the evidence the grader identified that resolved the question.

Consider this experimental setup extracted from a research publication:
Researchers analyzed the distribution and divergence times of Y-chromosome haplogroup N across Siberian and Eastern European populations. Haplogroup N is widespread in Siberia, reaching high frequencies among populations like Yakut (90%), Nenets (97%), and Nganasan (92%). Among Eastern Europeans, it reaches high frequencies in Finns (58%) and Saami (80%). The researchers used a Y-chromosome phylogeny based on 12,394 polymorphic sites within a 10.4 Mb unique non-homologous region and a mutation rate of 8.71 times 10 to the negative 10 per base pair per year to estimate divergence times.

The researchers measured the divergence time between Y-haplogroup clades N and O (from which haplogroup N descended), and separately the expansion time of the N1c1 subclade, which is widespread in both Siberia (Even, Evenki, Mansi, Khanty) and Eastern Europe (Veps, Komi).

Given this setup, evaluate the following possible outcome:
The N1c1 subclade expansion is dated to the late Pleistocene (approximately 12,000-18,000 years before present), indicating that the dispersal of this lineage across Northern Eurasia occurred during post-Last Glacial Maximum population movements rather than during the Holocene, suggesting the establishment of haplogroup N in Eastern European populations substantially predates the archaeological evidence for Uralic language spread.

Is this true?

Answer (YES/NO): NO